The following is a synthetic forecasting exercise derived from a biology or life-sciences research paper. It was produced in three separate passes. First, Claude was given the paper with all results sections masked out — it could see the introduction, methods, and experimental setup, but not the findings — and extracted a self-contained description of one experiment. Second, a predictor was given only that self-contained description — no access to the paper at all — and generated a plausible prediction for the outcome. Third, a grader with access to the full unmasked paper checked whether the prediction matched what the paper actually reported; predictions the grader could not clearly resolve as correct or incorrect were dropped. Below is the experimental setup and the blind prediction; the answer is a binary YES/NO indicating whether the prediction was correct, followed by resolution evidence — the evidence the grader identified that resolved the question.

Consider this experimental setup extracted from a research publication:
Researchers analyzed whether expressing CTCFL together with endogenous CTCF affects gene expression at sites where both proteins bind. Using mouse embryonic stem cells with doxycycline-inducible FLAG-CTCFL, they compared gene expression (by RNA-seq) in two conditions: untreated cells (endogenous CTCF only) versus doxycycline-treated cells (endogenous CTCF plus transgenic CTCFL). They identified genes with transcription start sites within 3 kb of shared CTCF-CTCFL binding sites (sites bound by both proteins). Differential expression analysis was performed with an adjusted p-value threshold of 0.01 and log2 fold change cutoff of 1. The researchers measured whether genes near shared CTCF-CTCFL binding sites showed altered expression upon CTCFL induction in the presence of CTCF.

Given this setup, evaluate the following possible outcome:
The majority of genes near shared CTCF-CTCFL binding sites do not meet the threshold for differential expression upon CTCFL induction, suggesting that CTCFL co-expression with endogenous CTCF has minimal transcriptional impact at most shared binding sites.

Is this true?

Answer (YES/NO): YES